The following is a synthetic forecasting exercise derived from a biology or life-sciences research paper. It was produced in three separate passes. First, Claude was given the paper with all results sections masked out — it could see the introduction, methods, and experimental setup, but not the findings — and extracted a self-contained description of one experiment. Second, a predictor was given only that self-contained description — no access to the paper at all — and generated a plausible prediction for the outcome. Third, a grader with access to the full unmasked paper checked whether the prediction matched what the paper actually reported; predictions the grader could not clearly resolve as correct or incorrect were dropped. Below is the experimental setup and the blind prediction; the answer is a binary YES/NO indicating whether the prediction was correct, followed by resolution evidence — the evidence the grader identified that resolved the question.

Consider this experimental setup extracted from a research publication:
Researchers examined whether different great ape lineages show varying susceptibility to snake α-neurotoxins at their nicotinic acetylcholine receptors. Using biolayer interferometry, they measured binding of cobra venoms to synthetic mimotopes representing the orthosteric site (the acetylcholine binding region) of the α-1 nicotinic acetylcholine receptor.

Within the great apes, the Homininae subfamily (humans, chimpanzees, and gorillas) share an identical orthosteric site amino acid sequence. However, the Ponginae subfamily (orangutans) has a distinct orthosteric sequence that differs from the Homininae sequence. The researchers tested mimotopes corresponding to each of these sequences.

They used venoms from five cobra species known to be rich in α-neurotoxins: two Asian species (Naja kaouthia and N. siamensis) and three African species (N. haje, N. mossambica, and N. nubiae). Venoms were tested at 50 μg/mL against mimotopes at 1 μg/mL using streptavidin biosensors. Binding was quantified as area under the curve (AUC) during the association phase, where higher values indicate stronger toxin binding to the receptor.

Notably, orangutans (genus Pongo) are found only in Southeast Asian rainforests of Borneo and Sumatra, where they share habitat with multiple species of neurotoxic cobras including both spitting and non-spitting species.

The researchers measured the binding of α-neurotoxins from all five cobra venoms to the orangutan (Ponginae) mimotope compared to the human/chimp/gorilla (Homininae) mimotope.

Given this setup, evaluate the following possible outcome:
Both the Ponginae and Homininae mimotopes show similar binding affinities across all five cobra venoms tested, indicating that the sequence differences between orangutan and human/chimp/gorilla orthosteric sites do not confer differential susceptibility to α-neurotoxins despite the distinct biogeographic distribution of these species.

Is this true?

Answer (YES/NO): NO